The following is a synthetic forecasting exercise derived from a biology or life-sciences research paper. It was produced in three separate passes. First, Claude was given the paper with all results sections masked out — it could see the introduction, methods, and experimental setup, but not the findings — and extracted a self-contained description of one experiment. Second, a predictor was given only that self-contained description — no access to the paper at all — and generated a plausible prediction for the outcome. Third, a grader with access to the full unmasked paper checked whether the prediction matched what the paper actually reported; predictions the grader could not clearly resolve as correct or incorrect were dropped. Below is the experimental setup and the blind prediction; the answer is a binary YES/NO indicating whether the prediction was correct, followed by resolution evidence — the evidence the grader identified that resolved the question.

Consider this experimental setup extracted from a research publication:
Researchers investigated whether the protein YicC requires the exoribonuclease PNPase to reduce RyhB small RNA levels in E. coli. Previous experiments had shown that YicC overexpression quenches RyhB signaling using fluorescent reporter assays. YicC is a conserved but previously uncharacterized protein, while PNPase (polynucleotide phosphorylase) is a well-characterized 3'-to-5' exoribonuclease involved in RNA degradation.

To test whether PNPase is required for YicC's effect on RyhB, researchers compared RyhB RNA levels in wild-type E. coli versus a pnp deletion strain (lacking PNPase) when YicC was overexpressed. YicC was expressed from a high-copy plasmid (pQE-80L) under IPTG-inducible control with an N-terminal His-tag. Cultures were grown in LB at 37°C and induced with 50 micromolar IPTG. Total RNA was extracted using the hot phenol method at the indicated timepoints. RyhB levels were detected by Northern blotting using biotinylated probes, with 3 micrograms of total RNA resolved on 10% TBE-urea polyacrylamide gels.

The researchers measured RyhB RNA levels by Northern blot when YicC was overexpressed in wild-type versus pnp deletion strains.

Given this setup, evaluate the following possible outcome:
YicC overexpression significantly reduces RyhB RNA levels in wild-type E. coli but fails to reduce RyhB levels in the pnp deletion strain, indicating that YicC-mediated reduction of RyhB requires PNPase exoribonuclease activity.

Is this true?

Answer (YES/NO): YES